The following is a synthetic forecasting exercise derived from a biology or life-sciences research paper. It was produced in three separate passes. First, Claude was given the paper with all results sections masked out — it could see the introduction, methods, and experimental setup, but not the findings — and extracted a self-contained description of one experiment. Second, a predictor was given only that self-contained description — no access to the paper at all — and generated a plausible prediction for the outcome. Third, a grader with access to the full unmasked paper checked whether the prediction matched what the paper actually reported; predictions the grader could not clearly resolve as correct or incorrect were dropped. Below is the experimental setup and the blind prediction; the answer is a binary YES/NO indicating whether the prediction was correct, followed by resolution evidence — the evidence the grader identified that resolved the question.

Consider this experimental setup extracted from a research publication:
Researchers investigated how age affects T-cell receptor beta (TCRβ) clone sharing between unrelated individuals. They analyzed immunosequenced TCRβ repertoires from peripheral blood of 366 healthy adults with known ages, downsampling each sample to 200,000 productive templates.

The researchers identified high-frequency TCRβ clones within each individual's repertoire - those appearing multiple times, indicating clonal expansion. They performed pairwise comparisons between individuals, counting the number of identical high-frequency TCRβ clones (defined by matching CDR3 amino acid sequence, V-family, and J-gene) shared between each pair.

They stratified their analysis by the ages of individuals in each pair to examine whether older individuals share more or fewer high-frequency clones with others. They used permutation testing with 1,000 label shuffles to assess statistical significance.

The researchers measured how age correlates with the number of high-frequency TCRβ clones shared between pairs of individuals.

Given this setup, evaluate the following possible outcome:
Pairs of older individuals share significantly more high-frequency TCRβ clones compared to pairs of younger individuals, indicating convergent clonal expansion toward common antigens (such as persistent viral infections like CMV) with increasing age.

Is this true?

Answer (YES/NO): NO